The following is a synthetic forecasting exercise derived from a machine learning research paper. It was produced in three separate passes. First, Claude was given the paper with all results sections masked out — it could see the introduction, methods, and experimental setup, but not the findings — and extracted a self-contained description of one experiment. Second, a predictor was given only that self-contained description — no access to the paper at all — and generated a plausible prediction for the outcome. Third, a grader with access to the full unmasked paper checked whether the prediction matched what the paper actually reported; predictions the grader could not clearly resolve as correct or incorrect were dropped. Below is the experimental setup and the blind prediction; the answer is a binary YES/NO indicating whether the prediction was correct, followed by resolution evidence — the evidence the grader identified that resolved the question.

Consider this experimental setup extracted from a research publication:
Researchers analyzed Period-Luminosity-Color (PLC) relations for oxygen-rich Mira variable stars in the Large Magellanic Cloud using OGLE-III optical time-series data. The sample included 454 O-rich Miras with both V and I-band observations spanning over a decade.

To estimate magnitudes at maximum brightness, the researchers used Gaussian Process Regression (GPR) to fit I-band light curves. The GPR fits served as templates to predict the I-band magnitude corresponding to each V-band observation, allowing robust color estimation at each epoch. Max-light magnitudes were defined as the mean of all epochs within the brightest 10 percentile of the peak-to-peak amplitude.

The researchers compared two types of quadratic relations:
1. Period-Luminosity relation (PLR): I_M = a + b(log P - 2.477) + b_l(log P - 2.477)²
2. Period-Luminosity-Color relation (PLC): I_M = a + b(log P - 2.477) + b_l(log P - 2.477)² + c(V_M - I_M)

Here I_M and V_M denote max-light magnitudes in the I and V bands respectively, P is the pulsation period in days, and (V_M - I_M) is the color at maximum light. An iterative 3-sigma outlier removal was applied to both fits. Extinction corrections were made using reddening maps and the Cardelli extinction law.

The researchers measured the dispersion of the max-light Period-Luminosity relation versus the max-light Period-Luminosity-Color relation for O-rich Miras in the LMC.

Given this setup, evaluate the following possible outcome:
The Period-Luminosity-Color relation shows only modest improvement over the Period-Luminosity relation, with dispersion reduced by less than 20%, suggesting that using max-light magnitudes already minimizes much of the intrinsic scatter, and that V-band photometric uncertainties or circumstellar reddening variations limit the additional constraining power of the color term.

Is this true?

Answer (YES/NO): NO